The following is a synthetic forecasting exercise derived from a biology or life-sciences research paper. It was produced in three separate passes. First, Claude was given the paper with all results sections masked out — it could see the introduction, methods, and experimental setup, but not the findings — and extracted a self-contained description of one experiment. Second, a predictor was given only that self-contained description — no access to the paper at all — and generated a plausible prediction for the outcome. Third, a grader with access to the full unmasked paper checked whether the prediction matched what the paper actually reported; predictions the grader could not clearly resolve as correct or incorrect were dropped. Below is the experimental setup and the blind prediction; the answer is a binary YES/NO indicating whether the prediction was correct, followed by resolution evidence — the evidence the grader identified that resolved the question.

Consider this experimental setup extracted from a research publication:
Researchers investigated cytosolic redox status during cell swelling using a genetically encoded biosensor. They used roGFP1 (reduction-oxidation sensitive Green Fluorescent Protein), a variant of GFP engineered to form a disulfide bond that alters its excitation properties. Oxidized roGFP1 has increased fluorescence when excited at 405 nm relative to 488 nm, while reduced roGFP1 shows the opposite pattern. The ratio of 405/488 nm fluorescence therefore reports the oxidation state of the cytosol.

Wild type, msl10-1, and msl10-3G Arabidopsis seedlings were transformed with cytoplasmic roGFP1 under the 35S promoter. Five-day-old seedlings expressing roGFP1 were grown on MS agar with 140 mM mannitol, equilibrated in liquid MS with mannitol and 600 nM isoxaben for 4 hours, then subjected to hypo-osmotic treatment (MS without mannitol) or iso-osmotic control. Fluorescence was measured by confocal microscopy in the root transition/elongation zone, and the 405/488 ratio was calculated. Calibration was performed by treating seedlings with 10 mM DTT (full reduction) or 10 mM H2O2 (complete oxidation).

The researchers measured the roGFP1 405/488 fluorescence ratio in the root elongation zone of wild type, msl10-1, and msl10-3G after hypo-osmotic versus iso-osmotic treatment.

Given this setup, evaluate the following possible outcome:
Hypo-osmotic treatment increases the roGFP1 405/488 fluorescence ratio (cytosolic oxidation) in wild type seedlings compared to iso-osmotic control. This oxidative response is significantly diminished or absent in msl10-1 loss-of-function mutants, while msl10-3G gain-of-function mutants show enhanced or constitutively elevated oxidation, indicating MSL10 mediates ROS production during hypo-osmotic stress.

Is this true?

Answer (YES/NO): YES